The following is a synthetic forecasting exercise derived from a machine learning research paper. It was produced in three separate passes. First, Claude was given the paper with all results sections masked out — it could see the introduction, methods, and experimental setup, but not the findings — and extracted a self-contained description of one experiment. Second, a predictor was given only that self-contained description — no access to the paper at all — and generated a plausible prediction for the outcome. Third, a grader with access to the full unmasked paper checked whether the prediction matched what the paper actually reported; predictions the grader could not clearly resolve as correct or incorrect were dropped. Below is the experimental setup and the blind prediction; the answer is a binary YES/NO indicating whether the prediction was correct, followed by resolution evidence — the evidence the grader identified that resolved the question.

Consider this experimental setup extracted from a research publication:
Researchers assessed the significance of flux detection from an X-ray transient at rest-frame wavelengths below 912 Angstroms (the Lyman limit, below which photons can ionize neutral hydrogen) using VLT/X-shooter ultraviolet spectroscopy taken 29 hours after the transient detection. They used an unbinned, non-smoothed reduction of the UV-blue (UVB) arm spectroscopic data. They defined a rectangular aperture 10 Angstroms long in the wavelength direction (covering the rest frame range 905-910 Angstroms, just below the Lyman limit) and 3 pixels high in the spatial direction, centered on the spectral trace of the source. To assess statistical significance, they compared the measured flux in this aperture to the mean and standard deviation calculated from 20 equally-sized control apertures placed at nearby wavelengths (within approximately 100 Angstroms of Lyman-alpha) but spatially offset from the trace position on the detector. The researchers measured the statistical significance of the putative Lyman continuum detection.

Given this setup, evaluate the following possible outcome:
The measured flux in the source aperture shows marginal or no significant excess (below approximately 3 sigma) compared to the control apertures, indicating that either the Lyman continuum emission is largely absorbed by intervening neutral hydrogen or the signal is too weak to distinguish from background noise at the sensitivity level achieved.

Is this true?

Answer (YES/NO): NO